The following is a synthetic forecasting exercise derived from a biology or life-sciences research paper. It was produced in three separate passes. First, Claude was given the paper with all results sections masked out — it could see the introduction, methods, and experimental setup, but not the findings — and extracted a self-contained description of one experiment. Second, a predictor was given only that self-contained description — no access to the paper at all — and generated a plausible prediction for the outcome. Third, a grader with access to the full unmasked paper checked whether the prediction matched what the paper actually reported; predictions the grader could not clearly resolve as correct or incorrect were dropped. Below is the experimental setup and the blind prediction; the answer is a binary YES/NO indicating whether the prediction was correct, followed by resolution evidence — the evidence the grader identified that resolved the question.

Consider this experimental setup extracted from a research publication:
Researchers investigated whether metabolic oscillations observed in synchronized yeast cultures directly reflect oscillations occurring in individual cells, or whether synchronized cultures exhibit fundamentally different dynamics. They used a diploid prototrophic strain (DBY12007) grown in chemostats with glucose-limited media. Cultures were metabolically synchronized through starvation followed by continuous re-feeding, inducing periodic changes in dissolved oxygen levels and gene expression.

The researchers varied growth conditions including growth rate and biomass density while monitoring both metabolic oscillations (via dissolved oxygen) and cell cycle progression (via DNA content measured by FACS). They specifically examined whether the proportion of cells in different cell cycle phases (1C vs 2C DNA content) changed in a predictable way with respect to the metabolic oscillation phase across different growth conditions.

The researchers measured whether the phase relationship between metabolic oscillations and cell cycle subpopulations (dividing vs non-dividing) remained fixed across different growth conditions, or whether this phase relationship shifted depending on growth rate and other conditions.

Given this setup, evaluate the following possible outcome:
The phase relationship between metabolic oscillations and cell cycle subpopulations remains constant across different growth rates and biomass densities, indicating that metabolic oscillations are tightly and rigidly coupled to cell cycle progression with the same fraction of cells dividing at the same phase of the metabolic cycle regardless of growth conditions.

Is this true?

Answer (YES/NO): NO